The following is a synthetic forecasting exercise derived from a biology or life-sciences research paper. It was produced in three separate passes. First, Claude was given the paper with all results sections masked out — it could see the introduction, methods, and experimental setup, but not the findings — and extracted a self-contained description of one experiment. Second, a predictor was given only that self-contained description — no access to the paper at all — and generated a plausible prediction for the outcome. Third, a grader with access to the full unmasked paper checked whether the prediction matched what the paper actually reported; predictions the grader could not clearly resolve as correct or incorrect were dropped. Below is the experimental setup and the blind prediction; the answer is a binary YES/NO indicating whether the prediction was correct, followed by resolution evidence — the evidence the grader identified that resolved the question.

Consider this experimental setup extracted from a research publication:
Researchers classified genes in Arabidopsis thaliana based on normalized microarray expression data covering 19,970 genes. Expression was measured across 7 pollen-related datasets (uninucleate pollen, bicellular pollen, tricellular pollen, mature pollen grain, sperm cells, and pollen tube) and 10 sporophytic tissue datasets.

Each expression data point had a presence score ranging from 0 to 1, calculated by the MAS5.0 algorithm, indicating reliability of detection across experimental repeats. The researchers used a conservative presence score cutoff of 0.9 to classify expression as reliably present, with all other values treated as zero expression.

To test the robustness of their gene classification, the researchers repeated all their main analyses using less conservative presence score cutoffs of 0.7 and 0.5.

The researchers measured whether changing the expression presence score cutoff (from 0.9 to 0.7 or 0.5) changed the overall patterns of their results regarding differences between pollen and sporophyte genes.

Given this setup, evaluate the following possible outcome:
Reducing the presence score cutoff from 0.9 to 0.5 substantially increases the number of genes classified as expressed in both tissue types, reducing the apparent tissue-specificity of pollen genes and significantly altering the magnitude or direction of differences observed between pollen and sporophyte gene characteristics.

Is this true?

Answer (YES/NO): NO